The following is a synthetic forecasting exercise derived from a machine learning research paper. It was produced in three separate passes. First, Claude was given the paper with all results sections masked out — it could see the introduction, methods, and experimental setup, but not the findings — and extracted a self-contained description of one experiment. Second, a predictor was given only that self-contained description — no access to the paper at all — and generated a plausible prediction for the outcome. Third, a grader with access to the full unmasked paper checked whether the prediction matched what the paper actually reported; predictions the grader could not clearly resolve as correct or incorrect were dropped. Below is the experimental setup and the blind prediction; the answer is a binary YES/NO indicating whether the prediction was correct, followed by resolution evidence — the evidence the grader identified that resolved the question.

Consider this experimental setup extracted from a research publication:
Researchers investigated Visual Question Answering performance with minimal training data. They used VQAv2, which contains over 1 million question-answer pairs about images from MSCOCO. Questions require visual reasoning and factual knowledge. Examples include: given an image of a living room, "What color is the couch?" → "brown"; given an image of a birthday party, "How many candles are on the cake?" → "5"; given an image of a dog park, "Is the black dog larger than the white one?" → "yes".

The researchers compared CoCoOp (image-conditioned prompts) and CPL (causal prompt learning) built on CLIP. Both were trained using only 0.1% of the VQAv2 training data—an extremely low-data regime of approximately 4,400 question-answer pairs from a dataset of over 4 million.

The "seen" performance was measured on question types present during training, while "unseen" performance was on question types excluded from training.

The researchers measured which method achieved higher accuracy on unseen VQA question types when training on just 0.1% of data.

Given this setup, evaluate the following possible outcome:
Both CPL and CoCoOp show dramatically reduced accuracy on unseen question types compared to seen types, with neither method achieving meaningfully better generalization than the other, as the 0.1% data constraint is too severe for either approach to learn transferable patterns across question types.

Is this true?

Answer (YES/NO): NO